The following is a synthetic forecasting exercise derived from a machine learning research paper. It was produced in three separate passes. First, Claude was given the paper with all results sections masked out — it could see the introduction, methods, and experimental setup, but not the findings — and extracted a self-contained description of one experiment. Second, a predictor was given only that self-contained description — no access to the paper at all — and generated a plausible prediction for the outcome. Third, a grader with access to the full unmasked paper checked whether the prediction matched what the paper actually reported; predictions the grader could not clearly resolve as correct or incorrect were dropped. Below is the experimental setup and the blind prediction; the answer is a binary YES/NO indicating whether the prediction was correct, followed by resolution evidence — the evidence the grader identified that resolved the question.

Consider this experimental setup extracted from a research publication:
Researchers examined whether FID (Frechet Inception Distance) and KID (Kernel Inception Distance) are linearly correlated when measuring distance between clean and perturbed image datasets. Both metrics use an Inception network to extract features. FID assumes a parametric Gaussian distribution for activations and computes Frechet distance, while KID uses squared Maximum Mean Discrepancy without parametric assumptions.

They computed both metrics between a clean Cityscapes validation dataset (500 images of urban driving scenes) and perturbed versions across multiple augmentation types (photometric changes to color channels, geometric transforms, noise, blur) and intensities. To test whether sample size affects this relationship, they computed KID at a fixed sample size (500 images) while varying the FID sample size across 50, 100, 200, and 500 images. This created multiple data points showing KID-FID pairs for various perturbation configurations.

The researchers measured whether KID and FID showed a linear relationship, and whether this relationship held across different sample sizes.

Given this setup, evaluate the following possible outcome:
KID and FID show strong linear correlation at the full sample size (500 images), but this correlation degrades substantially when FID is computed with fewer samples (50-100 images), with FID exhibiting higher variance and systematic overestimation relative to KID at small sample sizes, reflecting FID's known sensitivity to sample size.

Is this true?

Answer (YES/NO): NO